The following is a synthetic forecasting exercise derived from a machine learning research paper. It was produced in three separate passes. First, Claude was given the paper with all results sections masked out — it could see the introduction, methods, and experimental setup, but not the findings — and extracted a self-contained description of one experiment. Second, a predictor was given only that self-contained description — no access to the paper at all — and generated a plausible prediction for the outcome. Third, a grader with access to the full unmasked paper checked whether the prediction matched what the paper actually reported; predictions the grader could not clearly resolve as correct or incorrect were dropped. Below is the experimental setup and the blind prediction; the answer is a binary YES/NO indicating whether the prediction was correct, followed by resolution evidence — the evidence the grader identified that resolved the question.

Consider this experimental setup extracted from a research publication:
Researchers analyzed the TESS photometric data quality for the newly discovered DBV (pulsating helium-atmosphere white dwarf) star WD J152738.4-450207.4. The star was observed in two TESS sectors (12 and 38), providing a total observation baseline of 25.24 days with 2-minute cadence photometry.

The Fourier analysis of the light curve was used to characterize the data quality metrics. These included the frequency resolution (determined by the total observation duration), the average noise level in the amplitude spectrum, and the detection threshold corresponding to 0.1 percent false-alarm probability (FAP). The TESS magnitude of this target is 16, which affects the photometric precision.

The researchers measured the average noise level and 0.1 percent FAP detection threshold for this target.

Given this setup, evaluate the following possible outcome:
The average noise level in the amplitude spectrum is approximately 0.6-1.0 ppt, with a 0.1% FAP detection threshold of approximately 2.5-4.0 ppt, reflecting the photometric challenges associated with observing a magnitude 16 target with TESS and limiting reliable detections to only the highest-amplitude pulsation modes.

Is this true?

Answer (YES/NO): NO